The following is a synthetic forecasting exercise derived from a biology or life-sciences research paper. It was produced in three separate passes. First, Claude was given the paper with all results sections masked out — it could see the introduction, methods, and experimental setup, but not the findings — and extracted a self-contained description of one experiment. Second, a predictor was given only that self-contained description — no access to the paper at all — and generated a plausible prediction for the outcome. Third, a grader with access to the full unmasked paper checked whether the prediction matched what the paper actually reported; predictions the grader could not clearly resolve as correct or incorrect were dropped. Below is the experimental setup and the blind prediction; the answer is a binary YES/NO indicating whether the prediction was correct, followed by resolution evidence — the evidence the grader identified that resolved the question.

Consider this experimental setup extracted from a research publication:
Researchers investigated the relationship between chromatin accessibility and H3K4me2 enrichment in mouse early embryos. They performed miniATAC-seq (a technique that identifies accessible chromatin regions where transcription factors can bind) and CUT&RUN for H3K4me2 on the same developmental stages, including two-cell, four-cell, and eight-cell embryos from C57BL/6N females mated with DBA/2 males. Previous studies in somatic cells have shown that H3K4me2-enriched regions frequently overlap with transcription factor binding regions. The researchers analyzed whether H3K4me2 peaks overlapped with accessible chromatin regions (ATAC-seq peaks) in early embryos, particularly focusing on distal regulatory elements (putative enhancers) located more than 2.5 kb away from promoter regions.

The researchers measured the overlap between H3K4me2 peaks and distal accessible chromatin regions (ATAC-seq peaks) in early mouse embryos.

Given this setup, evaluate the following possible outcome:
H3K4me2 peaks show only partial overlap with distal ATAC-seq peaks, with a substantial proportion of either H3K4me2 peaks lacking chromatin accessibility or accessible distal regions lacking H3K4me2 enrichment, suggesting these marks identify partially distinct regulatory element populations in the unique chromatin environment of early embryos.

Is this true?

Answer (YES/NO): NO